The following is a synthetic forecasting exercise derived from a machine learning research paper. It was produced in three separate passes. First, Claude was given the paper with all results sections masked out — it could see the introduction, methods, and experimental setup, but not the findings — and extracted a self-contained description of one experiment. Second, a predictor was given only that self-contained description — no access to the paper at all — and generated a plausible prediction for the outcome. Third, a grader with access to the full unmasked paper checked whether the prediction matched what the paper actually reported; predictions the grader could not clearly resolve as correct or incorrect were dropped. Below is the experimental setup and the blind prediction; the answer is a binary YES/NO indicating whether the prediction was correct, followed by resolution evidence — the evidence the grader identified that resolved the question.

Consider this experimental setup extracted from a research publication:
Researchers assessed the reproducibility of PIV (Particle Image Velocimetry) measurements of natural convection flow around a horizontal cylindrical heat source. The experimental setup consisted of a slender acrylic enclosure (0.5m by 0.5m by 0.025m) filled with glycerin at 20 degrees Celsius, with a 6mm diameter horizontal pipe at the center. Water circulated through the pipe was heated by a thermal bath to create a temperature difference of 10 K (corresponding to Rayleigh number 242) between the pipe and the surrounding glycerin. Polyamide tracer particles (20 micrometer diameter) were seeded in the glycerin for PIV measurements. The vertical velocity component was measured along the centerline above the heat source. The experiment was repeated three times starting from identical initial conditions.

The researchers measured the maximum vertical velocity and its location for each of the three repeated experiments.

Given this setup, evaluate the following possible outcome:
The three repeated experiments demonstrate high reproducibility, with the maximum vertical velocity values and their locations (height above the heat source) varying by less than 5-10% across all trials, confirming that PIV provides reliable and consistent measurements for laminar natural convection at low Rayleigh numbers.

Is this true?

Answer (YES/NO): YES